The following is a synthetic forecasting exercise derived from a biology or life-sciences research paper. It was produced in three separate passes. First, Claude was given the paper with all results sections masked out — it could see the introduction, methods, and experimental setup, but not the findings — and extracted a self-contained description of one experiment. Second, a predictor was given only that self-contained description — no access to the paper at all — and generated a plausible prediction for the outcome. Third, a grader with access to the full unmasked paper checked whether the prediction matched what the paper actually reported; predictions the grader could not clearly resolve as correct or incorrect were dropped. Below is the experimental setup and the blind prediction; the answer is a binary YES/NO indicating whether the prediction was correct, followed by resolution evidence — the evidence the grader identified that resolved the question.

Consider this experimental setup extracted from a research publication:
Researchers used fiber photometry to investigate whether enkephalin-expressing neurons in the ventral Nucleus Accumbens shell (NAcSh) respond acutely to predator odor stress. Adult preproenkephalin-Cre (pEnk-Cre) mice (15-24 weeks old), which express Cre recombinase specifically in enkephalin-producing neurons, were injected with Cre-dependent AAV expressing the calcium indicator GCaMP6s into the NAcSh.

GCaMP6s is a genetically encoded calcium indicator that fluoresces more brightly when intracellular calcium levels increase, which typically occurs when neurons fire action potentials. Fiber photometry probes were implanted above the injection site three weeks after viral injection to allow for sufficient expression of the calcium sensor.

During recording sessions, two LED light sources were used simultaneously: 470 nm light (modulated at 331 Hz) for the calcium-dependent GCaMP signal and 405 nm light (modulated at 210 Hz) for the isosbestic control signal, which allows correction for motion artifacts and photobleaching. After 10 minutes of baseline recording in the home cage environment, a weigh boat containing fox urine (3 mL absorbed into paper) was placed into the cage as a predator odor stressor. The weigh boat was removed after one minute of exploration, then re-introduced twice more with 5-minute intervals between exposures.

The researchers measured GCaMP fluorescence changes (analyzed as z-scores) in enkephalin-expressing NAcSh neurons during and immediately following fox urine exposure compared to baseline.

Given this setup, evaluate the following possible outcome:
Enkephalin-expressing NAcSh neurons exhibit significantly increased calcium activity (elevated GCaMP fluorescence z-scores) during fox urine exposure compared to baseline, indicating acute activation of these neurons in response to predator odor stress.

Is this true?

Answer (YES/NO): YES